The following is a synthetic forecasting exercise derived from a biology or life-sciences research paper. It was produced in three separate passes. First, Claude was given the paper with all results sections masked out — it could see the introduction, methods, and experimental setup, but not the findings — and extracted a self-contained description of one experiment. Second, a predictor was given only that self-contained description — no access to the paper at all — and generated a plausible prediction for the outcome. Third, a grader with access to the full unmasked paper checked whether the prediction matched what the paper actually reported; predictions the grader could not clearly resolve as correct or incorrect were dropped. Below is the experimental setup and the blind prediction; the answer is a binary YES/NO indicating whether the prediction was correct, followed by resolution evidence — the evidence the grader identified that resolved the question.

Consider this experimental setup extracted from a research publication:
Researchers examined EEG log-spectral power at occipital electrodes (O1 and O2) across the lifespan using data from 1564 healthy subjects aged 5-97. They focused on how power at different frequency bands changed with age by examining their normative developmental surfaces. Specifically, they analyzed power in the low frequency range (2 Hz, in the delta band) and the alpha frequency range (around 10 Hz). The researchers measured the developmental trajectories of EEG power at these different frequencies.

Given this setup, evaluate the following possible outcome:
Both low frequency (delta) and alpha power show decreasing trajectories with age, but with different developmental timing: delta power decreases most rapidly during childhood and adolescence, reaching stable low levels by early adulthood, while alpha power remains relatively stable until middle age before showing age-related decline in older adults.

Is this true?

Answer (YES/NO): NO